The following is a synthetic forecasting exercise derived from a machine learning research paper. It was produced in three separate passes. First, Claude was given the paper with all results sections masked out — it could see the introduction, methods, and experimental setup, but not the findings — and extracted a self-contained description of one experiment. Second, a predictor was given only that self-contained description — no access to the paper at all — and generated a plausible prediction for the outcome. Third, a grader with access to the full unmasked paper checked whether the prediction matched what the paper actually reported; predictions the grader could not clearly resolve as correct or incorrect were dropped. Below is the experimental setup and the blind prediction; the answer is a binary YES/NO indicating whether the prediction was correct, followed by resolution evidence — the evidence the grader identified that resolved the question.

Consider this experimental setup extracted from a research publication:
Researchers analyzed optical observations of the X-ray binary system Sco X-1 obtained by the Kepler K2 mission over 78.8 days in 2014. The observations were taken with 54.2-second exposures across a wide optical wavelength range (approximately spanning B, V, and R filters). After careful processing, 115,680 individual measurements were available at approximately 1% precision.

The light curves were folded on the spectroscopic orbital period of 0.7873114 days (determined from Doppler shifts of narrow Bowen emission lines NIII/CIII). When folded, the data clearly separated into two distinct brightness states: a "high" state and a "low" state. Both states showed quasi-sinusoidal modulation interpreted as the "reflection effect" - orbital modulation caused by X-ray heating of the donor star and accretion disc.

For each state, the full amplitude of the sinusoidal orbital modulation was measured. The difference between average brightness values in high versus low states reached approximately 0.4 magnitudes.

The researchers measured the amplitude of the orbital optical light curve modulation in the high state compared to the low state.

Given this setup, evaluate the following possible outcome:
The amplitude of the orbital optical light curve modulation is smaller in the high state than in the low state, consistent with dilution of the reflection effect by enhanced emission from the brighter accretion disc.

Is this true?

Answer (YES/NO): NO